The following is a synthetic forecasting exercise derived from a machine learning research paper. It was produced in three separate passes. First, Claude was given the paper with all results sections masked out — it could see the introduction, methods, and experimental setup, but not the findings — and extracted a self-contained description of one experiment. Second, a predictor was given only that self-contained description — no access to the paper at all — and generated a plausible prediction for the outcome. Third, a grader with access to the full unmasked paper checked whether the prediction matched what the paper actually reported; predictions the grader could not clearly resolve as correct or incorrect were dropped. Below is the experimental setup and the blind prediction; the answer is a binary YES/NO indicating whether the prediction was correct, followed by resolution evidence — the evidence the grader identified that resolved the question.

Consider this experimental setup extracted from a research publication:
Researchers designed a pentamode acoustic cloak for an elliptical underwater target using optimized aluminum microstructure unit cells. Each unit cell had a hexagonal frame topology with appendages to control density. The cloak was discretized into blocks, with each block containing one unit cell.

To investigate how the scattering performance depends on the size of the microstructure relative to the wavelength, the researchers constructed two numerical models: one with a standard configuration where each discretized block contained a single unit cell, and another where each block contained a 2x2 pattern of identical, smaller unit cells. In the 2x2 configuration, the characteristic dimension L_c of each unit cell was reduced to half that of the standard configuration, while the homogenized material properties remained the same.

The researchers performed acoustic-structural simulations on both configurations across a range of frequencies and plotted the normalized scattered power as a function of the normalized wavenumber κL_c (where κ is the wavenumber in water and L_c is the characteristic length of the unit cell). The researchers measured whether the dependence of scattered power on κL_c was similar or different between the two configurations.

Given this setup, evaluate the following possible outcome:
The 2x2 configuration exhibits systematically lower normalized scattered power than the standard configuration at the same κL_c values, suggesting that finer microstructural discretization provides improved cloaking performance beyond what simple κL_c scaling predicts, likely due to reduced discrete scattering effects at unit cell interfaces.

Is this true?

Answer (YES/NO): NO